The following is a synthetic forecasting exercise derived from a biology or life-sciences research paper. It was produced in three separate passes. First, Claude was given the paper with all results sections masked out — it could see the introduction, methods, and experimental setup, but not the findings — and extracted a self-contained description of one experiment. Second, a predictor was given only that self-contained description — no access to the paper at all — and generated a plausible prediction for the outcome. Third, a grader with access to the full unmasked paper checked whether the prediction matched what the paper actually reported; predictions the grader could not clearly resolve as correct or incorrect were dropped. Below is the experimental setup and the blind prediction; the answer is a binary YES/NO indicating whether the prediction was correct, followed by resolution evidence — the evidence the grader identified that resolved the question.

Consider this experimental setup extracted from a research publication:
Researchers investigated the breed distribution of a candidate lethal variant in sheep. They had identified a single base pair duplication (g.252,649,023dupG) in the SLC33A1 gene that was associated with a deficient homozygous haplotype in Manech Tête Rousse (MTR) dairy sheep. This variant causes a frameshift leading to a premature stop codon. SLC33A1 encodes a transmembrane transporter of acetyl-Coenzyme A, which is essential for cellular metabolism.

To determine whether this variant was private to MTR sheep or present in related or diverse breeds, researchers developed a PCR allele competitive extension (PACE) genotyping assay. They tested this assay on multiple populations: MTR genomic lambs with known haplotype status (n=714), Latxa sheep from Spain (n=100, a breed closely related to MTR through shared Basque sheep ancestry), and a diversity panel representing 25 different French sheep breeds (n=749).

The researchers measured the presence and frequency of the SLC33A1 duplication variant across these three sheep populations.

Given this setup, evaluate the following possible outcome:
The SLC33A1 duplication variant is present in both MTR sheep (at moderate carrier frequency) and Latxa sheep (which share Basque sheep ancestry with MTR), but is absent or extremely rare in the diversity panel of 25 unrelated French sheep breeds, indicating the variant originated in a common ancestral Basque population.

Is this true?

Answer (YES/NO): YES